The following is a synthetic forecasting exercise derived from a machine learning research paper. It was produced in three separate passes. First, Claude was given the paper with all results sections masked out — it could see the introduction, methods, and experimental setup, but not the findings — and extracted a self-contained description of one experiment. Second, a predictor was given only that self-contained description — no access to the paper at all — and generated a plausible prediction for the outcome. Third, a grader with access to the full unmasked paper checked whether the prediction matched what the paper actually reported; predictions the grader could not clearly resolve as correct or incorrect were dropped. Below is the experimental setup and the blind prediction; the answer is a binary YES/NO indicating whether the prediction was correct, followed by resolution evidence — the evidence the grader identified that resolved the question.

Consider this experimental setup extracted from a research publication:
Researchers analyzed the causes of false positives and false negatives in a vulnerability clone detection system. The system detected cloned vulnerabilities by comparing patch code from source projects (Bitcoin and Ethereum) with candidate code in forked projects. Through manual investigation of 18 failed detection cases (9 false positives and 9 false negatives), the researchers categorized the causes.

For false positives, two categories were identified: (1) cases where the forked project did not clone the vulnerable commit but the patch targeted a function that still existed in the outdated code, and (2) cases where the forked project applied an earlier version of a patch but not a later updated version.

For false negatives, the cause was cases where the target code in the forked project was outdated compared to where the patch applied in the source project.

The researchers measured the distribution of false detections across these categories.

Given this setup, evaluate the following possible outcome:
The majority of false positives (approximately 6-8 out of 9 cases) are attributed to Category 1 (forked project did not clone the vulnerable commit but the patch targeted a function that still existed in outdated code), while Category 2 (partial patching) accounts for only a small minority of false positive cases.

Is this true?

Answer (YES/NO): YES